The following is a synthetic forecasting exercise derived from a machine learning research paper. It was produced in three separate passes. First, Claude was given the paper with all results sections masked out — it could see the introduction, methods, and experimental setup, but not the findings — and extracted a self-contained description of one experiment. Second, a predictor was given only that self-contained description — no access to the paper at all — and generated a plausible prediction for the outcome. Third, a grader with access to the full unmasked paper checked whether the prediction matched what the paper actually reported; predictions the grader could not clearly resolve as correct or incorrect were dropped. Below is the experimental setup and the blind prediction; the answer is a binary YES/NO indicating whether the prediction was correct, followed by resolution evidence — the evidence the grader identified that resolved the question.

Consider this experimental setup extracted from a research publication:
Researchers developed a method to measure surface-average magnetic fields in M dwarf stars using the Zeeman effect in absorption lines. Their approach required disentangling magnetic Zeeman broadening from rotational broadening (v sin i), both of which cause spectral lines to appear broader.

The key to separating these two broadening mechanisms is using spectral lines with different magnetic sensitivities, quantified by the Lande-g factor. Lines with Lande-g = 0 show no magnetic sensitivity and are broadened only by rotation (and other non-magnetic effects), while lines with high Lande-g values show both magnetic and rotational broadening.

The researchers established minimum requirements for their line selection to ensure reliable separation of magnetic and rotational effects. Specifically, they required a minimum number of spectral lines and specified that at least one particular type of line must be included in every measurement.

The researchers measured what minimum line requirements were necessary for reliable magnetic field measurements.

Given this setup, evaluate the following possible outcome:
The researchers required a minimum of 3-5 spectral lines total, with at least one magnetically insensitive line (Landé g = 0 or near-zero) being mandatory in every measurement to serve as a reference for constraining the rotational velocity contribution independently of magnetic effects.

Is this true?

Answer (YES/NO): NO